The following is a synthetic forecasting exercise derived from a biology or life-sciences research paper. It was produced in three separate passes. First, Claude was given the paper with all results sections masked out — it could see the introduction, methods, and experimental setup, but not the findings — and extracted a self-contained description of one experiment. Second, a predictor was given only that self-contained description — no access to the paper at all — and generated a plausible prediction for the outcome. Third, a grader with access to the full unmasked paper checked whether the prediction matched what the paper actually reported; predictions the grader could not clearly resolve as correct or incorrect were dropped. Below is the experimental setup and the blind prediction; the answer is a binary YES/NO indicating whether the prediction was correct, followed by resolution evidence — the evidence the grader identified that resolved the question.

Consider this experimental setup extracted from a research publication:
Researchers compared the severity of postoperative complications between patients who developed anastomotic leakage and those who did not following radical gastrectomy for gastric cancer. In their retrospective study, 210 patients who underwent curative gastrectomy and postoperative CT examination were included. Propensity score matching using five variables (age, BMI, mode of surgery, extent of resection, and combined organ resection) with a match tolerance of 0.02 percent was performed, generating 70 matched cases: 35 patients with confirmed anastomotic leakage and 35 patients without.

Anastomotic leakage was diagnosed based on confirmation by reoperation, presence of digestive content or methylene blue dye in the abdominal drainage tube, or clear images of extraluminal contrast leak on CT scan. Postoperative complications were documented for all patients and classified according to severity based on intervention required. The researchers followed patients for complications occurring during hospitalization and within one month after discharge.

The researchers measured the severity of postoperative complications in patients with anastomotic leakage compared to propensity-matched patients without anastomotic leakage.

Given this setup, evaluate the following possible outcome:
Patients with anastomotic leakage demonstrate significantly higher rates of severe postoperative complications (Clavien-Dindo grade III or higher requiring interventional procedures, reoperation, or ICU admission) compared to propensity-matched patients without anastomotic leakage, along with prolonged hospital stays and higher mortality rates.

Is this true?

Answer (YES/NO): YES